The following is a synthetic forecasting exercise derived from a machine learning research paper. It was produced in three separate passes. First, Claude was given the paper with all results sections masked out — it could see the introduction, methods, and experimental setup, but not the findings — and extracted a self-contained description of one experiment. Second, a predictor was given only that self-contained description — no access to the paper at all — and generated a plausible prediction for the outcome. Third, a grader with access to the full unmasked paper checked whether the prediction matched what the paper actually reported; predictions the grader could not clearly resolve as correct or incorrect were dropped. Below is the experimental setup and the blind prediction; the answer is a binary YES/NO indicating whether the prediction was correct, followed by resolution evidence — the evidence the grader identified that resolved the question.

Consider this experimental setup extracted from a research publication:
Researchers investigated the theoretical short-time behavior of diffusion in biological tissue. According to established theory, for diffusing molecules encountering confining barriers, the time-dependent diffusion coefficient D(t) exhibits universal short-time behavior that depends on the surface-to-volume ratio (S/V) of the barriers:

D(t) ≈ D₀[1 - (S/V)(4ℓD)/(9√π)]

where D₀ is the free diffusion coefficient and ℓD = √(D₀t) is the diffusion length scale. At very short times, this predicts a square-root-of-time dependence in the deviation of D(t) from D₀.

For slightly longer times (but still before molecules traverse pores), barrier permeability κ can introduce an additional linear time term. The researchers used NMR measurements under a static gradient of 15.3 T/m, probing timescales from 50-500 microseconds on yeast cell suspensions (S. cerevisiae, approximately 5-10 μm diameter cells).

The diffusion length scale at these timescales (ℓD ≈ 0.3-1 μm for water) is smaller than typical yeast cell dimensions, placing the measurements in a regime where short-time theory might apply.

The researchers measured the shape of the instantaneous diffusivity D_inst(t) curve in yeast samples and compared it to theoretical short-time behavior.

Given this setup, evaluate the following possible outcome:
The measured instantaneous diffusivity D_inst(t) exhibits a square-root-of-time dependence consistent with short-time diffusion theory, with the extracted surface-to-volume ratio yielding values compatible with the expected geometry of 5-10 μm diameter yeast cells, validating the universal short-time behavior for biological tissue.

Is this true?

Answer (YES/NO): NO